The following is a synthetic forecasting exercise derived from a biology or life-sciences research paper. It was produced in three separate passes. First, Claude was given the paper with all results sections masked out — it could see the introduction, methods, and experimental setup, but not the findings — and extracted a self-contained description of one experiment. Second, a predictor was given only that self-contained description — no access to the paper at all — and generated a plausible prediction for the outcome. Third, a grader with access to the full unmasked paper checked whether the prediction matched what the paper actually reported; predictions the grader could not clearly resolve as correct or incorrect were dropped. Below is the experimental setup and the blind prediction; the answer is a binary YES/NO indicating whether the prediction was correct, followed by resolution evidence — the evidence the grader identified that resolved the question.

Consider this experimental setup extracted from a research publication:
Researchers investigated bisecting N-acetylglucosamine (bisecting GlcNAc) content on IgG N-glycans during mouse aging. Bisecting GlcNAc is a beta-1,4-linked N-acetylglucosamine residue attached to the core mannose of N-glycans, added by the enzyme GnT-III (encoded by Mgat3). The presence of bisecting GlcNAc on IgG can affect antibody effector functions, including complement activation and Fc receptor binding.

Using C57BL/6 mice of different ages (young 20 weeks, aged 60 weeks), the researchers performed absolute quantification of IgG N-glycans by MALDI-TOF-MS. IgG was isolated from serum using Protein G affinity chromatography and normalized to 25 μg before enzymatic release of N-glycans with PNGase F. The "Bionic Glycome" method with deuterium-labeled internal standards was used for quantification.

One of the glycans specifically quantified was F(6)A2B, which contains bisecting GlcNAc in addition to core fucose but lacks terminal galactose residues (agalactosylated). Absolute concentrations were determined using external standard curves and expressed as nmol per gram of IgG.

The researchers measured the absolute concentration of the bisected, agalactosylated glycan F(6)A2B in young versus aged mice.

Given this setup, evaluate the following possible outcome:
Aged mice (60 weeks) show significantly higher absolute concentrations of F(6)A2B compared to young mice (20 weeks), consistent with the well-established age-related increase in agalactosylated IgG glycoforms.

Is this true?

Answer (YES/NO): NO